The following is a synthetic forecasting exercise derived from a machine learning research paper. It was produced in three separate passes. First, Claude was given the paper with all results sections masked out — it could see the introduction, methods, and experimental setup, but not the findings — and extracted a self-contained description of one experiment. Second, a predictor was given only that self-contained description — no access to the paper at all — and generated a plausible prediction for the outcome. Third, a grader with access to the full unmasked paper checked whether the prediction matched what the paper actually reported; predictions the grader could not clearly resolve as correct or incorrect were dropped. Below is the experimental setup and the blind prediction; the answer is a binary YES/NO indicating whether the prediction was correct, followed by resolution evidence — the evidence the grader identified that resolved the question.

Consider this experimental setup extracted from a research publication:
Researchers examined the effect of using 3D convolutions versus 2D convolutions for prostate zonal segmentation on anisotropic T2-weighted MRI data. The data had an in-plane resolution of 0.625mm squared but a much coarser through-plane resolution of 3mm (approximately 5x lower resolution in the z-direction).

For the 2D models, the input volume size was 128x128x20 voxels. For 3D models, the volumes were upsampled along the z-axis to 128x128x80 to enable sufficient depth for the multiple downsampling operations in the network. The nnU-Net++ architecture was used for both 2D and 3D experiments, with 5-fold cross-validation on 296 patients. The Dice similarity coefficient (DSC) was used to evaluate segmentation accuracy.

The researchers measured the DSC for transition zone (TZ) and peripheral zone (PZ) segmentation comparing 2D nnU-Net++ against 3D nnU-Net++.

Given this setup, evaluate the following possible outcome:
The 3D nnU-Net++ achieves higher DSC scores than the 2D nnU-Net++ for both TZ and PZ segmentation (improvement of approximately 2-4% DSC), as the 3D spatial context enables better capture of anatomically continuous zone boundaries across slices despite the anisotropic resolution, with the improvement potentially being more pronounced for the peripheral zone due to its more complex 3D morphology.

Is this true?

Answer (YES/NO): NO